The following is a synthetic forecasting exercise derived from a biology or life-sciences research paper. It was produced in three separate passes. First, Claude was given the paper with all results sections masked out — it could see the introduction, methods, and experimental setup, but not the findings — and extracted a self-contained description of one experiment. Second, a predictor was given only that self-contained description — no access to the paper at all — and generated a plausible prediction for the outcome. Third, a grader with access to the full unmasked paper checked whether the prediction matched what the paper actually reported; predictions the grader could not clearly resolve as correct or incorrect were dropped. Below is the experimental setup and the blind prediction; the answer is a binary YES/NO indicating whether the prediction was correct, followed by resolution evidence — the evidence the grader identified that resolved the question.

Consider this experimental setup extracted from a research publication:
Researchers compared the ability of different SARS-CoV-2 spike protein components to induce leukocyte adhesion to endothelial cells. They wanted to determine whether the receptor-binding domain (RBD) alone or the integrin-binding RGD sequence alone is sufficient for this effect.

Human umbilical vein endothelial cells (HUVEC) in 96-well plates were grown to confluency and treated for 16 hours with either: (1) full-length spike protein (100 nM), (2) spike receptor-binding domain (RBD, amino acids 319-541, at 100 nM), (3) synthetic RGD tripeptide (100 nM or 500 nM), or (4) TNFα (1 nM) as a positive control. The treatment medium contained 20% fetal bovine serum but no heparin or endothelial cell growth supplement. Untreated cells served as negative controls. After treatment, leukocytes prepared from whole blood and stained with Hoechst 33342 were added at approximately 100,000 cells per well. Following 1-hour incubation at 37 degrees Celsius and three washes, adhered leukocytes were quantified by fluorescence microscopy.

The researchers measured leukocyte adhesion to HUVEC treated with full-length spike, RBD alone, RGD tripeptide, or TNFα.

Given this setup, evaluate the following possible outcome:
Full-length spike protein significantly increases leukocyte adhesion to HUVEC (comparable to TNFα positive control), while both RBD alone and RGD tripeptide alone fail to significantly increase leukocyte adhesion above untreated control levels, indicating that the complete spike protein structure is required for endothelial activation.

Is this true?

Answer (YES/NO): NO